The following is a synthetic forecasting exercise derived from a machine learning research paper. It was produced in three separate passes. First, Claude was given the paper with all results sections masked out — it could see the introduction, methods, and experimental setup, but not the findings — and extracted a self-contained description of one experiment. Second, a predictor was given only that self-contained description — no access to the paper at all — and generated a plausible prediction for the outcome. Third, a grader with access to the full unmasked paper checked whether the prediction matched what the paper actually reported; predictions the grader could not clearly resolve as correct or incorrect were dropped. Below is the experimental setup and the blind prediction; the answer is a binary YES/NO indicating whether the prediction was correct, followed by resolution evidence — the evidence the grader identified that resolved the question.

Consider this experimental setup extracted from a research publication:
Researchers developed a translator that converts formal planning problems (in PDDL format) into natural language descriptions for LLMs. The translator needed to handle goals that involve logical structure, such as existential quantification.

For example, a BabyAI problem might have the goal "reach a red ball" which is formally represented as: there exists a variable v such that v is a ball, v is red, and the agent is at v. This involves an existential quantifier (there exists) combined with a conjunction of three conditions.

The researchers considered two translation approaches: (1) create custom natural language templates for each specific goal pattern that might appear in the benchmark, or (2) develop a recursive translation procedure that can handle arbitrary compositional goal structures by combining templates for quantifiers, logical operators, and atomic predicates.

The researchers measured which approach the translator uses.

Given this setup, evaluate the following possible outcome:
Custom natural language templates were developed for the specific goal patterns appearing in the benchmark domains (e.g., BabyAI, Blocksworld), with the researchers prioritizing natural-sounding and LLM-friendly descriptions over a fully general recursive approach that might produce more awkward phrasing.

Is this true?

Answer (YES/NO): NO